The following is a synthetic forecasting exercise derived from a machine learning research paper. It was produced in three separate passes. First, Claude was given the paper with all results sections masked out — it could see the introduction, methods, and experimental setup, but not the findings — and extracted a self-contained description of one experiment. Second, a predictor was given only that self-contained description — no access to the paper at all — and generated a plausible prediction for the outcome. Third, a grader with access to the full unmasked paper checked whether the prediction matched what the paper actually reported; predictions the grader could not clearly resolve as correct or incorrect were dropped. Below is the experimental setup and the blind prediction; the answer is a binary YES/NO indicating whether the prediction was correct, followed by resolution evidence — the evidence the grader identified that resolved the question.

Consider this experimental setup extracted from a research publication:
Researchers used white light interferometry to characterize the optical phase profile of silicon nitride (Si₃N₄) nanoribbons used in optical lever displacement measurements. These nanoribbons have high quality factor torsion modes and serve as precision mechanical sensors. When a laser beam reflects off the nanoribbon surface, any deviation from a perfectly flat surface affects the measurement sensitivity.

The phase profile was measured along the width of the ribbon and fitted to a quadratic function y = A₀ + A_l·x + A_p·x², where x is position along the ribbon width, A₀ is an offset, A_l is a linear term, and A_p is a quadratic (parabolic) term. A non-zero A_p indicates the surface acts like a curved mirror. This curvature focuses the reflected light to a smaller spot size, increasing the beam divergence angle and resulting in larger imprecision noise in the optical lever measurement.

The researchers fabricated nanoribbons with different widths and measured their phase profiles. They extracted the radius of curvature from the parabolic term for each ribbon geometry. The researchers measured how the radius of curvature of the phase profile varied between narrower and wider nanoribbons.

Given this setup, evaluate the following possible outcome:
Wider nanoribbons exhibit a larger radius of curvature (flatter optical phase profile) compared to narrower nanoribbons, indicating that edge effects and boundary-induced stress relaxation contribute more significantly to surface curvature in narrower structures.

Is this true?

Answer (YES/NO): YES